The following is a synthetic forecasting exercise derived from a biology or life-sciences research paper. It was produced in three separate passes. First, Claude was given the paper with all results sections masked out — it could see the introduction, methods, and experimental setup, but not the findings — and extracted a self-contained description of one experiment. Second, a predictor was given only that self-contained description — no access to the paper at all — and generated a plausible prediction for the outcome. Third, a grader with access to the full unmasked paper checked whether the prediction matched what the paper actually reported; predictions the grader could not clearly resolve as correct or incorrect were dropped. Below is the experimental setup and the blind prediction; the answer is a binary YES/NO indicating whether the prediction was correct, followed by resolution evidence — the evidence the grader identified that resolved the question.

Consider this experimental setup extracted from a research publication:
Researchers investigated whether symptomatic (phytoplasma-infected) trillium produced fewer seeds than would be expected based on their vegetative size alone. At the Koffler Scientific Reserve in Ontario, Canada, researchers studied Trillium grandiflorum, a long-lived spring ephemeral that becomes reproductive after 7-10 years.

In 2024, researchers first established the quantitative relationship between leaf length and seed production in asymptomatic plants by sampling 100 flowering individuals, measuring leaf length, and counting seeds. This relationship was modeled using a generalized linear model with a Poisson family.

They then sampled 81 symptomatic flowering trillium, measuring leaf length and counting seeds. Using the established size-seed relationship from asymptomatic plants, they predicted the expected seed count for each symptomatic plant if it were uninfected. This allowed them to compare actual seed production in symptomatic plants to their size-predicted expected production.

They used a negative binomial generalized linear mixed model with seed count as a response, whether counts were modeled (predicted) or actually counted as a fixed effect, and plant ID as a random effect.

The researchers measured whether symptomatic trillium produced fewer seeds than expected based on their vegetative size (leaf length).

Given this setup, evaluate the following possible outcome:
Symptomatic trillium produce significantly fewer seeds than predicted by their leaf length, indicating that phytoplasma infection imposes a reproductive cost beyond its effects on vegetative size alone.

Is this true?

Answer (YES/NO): YES